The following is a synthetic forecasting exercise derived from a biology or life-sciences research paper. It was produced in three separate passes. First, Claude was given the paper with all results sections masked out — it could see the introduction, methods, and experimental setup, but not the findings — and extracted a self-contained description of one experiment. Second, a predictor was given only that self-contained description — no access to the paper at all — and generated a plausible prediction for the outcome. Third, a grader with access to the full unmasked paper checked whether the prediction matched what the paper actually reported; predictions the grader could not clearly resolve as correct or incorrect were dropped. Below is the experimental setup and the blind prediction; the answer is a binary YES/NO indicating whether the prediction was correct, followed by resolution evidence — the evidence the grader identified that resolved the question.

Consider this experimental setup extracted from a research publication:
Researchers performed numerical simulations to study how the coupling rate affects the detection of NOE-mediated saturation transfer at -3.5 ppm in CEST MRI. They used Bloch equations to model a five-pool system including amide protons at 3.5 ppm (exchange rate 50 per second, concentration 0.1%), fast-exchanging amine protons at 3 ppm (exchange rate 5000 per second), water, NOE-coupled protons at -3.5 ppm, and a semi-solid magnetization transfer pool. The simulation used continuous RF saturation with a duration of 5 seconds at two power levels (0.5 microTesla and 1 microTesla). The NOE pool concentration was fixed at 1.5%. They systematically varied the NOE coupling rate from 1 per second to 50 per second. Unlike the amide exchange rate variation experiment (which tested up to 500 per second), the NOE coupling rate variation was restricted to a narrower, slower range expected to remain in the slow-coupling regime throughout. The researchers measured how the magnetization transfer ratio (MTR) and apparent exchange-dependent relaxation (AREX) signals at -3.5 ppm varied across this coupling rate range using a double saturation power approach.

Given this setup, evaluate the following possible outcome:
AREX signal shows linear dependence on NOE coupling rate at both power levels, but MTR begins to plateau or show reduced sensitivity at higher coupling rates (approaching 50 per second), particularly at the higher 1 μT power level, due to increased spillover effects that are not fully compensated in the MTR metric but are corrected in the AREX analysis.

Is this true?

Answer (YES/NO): NO